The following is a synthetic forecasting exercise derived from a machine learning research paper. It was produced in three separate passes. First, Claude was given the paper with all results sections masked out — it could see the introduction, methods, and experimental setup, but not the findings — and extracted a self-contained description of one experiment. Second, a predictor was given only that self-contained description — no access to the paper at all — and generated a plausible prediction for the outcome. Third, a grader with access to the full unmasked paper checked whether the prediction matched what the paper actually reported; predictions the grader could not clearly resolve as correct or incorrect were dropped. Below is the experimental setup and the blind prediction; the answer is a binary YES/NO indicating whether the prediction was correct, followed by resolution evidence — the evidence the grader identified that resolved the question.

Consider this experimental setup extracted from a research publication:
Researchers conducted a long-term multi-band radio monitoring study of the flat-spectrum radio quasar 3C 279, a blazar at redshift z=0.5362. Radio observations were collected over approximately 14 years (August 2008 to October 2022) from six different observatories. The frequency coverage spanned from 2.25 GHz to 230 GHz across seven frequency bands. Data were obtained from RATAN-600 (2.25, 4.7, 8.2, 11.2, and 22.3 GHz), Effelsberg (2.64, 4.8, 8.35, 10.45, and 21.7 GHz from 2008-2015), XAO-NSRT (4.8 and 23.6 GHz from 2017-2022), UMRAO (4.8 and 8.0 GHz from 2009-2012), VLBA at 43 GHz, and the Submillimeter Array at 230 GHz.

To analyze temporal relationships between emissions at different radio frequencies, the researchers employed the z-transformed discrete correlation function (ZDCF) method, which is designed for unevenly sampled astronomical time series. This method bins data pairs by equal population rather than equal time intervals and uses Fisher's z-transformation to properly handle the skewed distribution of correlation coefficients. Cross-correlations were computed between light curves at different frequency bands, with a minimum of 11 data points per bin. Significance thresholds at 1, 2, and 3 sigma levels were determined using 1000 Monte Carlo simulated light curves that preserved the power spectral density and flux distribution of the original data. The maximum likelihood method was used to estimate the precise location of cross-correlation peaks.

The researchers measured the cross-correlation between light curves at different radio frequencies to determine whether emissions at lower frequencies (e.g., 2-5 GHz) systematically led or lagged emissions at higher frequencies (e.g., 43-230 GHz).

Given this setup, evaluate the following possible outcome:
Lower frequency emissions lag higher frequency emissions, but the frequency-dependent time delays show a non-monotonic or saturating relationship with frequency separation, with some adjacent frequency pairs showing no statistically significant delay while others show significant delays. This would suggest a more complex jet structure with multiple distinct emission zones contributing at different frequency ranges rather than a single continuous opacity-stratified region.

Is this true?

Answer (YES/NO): NO